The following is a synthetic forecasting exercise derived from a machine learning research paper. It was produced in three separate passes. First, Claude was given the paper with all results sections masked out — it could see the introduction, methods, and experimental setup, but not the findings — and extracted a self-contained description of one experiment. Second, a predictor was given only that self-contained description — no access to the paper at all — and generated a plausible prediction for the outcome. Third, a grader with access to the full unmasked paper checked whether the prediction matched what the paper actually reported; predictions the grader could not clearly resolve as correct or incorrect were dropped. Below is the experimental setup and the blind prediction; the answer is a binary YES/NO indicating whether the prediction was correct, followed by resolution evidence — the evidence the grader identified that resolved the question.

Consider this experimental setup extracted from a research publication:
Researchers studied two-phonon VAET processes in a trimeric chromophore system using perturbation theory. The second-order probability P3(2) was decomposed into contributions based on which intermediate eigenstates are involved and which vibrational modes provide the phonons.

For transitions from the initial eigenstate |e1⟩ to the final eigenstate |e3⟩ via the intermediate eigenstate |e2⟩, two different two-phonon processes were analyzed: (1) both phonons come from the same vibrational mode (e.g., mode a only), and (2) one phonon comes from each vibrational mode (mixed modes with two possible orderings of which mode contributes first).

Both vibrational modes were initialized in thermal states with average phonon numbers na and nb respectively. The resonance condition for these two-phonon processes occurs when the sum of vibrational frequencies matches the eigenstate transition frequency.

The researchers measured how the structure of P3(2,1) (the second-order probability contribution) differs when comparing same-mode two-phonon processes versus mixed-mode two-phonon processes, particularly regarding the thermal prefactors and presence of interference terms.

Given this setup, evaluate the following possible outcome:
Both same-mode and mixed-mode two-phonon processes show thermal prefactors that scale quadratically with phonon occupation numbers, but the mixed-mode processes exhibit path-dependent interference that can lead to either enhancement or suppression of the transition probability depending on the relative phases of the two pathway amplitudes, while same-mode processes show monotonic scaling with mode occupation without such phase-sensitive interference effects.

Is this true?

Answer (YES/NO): YES